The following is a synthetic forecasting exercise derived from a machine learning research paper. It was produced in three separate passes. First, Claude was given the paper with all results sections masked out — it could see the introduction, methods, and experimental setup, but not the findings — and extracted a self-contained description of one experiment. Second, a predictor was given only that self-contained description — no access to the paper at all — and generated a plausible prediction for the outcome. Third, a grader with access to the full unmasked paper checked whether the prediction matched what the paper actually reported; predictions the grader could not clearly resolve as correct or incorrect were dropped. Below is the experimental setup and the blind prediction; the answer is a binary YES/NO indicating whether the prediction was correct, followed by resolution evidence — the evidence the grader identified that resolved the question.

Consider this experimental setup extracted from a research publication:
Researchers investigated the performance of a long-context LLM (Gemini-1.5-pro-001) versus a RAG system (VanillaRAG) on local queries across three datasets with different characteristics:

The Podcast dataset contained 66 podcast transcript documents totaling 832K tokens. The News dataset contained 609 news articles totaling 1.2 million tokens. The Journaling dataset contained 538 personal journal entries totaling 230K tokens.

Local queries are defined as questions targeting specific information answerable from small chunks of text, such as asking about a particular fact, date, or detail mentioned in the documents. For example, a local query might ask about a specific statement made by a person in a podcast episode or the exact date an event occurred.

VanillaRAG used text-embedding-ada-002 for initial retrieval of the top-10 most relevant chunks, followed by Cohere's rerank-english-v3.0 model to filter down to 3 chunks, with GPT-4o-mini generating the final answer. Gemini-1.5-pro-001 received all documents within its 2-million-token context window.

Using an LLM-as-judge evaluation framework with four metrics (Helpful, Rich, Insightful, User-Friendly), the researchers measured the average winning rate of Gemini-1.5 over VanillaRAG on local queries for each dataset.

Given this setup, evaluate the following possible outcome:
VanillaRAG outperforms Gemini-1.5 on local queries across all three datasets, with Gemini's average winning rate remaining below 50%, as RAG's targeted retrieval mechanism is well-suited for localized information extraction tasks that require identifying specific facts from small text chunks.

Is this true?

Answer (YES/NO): NO